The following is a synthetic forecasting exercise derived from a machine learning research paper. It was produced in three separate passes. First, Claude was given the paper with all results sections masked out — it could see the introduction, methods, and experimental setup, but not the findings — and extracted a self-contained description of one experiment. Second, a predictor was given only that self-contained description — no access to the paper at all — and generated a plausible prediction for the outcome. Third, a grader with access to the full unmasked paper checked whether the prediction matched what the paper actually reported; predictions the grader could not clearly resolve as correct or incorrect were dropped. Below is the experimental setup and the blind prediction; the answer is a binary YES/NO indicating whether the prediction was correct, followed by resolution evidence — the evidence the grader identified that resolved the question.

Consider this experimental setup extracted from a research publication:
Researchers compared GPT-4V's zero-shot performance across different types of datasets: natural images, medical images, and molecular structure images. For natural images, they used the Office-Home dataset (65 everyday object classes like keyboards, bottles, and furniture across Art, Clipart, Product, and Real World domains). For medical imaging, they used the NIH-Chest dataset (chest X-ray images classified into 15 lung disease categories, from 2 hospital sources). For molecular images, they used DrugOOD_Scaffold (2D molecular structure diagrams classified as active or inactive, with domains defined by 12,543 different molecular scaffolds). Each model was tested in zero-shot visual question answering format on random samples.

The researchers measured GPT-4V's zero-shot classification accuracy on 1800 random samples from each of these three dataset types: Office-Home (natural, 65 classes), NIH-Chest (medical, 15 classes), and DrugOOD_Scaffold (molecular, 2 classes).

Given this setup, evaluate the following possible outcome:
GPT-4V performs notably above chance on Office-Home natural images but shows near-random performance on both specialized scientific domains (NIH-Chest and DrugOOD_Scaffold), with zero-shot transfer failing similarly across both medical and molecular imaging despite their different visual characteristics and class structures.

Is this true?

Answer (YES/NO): YES